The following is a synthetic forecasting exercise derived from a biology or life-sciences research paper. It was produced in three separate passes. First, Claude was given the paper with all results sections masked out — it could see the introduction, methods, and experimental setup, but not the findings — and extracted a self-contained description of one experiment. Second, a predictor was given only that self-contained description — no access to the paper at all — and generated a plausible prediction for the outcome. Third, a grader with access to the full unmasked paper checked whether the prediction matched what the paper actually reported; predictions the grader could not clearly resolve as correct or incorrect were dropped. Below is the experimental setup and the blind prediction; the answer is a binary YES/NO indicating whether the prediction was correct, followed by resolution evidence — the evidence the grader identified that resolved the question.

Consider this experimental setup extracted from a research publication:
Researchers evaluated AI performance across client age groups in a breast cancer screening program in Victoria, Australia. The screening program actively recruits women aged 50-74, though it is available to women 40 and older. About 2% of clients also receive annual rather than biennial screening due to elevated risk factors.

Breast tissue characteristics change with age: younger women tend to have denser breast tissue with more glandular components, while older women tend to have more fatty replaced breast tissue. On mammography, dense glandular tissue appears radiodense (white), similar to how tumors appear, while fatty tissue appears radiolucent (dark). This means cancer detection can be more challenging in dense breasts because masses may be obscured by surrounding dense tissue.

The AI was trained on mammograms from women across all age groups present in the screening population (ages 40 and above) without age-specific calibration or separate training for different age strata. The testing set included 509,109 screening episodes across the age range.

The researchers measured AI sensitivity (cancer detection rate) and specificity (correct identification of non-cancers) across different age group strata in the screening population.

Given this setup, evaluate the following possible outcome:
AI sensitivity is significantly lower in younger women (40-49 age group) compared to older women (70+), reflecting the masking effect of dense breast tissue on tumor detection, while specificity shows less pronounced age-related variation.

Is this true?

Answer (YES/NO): NO